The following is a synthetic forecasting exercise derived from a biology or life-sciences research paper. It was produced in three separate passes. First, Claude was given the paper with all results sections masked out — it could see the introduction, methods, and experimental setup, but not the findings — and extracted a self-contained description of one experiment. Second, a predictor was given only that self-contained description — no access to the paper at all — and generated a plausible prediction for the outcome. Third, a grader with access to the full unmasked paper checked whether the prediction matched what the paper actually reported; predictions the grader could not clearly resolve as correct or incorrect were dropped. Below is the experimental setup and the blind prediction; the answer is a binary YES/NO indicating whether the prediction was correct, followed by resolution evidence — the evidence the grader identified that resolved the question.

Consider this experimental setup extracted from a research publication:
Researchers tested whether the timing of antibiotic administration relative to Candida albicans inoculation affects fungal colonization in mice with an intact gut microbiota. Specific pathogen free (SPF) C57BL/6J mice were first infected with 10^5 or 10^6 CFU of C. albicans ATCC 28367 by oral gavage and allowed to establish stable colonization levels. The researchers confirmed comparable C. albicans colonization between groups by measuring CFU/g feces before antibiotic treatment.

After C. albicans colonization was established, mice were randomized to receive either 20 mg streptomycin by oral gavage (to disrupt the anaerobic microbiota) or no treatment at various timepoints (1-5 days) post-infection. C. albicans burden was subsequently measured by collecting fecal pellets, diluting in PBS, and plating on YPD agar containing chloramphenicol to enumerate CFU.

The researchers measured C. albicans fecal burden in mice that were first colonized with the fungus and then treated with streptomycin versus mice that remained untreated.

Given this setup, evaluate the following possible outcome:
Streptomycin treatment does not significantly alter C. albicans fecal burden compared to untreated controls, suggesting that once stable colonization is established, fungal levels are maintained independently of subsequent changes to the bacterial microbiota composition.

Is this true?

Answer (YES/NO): NO